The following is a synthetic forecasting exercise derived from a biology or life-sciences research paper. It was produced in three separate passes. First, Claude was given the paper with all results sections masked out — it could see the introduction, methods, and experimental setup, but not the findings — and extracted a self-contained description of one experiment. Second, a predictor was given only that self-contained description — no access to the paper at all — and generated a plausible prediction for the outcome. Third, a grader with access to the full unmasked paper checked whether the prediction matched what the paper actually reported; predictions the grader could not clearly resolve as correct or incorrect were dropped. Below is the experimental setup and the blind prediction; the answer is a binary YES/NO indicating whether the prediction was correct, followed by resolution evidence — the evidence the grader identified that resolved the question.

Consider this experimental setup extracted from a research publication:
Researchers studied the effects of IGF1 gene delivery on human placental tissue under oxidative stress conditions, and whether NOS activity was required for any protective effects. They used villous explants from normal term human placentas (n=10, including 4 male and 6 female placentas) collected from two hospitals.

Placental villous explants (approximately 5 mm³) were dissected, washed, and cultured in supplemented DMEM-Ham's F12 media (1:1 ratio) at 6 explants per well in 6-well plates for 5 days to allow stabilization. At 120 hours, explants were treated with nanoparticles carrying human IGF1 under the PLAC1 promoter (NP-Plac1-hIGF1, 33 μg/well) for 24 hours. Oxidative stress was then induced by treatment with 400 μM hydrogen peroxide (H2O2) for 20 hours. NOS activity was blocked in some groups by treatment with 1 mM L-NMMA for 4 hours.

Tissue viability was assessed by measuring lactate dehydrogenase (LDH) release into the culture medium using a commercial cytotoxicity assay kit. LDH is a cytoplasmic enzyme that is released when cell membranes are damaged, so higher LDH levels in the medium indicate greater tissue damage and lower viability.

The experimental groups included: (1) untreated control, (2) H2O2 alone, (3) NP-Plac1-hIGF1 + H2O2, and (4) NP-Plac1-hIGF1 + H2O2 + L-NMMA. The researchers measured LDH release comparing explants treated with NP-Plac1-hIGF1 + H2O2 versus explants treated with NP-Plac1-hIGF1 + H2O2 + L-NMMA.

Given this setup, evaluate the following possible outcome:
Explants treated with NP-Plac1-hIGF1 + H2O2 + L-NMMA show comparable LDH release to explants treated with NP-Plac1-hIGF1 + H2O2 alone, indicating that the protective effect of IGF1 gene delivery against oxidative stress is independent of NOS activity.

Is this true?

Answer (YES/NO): NO